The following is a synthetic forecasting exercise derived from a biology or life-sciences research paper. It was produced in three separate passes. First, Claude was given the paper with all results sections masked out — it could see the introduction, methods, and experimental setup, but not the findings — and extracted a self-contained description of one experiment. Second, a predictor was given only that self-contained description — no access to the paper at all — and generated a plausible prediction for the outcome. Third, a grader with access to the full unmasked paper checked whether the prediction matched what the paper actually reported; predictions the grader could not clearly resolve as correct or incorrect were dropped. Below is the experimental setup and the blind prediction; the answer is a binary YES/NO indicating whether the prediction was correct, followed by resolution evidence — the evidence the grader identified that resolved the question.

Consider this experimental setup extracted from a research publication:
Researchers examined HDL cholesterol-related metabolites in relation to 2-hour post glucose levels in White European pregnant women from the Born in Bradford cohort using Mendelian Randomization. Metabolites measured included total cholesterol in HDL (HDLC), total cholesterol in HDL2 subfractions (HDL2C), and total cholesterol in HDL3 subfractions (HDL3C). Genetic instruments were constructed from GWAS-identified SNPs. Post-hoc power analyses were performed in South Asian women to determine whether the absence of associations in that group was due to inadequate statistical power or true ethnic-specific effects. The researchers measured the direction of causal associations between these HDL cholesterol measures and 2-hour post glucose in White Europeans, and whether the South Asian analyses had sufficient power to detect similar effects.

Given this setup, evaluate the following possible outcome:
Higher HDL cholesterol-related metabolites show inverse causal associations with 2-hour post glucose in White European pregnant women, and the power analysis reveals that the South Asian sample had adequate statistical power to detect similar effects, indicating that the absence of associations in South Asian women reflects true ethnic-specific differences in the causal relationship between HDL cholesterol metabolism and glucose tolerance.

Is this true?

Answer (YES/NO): NO